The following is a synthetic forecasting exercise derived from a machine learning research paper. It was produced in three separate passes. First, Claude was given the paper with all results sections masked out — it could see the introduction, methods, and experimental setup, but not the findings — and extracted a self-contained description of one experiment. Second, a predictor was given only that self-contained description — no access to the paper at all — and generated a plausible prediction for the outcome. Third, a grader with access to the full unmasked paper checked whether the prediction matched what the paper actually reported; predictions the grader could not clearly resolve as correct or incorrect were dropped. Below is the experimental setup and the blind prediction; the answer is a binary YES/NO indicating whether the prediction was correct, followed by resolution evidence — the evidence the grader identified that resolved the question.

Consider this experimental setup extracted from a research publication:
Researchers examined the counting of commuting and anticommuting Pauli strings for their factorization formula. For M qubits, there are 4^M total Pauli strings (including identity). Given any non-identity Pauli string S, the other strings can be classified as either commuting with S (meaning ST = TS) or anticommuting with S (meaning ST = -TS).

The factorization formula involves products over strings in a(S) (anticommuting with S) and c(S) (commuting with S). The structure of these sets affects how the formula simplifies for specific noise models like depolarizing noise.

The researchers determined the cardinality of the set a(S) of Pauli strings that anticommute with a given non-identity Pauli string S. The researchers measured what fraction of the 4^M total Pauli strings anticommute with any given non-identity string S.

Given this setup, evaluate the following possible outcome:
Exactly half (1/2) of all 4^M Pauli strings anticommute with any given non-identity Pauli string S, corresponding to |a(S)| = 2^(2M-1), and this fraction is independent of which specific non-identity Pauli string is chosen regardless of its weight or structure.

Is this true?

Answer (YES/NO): YES